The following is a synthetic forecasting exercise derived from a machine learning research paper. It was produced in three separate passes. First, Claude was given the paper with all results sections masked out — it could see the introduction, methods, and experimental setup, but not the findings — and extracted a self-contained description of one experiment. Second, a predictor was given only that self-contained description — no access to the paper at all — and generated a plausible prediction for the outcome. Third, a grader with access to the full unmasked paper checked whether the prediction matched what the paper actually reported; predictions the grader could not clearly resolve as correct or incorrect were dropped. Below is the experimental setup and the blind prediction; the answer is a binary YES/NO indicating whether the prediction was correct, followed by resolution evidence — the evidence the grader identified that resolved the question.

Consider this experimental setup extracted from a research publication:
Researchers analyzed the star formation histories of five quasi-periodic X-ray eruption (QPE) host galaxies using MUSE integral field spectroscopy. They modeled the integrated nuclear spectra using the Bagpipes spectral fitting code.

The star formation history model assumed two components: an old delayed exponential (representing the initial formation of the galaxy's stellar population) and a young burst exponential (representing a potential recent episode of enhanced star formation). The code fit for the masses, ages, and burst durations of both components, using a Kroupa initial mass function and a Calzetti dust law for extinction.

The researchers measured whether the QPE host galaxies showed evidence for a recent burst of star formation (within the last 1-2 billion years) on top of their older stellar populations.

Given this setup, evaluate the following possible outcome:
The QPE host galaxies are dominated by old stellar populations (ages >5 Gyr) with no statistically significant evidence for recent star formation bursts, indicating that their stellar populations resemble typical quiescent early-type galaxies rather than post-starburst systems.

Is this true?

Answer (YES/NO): NO